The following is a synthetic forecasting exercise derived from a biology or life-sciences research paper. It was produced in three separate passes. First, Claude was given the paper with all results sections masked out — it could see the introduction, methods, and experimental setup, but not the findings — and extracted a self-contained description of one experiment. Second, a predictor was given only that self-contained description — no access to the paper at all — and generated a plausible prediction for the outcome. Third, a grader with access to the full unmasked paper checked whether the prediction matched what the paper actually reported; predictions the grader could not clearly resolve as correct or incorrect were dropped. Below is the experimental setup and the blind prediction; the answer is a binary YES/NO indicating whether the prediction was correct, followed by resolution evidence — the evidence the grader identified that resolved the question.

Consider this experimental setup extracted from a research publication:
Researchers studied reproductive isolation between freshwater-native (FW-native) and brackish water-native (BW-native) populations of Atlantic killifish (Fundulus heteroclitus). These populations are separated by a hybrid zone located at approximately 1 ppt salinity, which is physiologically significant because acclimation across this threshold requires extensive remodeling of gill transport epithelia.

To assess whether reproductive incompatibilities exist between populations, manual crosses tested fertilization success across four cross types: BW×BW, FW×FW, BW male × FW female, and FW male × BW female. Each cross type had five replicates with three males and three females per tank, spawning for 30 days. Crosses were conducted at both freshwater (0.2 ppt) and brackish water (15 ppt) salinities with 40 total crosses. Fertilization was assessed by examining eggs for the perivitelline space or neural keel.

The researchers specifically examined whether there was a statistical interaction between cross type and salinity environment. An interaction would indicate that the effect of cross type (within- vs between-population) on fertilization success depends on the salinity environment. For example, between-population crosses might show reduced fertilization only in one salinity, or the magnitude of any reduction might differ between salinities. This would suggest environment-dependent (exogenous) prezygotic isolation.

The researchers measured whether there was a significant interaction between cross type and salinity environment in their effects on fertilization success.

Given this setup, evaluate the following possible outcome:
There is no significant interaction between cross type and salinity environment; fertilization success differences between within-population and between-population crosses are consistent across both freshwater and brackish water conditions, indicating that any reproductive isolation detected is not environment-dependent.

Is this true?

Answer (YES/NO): NO